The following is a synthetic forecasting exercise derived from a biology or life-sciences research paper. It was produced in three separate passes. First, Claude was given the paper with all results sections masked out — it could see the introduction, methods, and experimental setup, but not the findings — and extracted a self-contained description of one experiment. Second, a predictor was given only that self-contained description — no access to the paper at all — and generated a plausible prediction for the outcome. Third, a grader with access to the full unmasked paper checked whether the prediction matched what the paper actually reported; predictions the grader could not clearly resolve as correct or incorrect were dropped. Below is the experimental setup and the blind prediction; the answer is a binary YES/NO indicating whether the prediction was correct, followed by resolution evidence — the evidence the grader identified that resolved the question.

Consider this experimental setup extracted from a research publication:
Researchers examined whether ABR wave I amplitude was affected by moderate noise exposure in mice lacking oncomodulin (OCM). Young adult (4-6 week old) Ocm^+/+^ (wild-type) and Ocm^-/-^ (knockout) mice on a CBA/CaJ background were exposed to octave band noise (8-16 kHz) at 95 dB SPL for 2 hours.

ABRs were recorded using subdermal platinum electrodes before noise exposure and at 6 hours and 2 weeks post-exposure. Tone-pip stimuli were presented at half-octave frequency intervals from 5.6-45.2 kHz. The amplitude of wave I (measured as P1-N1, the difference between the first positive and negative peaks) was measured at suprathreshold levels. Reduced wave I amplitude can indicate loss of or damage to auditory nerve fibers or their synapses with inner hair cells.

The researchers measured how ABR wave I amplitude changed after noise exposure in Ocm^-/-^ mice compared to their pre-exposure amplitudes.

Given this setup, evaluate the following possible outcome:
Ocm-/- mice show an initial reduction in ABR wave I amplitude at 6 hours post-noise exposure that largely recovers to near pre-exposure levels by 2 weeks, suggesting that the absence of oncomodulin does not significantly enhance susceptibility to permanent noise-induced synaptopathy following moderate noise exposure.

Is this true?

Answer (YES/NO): NO